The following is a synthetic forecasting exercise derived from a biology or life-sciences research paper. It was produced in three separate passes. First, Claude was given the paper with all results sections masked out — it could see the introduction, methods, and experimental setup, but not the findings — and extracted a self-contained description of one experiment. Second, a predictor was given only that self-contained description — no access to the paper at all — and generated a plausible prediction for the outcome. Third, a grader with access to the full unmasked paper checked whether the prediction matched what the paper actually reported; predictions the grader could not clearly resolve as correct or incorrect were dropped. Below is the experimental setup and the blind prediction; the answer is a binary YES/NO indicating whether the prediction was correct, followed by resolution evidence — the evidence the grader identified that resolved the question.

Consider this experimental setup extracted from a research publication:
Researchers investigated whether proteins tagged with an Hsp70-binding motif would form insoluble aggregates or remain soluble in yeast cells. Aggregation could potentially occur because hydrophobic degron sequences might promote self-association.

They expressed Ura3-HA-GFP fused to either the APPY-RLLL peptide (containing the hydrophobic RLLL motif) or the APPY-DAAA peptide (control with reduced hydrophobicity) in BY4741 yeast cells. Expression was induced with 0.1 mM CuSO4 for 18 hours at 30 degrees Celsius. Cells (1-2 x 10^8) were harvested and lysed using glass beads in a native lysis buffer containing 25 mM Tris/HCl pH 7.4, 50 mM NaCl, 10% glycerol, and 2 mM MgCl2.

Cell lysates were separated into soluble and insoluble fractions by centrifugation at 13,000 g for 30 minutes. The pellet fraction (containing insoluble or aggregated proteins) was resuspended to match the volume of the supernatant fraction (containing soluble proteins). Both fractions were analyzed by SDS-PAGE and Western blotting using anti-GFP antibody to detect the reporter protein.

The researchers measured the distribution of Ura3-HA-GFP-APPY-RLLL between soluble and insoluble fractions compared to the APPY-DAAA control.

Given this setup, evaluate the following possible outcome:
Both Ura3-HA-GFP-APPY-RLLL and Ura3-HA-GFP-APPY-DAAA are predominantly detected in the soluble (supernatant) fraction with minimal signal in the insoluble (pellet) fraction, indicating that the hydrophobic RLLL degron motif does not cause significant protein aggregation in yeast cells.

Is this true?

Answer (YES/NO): NO